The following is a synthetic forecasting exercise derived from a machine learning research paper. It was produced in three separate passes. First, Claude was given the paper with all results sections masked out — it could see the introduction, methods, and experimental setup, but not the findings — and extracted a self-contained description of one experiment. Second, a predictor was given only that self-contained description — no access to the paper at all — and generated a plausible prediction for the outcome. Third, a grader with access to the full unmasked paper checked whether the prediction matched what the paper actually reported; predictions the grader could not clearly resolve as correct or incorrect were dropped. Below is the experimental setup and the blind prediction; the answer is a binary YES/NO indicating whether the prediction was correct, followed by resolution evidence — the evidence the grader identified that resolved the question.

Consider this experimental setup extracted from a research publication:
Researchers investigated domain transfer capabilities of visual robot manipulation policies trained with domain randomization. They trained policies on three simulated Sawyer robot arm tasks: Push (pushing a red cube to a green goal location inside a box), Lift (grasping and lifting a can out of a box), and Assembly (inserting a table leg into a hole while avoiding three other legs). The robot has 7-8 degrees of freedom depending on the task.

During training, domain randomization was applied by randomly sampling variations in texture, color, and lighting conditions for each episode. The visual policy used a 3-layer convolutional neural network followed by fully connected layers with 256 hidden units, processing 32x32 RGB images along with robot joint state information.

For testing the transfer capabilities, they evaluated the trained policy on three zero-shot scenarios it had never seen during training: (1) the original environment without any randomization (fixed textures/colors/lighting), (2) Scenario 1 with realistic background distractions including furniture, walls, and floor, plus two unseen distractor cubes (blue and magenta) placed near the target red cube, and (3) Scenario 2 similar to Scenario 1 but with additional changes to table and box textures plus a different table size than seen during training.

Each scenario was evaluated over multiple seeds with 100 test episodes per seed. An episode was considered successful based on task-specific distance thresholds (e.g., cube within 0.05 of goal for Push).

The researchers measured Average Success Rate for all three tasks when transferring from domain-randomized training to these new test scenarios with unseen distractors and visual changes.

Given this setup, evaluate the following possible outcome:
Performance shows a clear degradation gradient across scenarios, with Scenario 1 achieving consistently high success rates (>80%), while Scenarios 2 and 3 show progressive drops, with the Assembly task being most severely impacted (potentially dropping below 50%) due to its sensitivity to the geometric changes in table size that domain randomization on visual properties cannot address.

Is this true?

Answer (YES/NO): NO